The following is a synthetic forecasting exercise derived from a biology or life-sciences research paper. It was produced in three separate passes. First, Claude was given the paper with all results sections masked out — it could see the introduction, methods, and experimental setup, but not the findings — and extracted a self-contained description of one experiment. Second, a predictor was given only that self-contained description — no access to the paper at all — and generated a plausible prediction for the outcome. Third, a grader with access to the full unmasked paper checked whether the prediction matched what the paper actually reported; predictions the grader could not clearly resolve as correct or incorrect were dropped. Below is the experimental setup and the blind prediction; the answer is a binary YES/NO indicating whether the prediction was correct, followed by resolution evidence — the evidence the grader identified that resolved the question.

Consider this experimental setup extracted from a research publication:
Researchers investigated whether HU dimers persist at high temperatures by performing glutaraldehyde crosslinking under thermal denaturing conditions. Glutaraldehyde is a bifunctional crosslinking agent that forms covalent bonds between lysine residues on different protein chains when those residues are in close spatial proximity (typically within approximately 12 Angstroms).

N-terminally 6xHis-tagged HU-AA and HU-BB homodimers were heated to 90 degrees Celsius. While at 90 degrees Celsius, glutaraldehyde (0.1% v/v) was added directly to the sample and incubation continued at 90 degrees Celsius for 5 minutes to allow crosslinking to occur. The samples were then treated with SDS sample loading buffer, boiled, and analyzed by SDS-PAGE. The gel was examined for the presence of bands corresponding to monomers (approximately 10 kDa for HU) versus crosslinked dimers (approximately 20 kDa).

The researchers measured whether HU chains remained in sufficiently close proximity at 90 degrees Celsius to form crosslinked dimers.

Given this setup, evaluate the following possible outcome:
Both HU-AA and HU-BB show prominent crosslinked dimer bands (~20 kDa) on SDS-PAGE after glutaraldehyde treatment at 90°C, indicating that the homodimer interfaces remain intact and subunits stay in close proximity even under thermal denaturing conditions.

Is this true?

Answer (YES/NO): YES